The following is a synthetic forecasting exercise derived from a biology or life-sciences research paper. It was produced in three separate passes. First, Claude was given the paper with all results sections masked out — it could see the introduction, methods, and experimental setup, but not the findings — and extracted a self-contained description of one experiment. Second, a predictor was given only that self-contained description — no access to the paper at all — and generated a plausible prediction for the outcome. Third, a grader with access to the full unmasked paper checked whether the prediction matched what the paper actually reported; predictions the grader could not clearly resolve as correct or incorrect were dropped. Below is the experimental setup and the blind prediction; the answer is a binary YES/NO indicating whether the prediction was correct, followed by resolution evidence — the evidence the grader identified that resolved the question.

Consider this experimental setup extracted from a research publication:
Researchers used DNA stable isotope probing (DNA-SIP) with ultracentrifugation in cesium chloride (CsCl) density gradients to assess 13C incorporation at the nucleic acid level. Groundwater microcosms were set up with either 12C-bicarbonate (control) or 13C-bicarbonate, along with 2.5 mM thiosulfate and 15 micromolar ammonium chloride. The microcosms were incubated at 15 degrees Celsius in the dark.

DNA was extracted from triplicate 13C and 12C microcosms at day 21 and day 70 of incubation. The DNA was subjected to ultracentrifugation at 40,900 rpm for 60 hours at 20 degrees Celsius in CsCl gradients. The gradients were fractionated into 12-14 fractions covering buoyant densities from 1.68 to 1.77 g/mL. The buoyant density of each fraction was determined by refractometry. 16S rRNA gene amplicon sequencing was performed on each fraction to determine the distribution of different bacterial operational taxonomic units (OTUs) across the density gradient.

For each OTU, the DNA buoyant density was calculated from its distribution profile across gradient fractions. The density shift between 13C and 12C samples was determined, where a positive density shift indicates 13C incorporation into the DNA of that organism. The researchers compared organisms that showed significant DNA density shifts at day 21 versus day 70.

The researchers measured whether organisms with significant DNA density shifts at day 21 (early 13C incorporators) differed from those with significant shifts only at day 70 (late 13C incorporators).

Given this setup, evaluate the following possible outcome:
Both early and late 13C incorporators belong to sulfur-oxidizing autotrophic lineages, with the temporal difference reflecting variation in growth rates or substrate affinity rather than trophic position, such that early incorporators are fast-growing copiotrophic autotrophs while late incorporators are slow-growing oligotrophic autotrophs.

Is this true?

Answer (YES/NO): NO